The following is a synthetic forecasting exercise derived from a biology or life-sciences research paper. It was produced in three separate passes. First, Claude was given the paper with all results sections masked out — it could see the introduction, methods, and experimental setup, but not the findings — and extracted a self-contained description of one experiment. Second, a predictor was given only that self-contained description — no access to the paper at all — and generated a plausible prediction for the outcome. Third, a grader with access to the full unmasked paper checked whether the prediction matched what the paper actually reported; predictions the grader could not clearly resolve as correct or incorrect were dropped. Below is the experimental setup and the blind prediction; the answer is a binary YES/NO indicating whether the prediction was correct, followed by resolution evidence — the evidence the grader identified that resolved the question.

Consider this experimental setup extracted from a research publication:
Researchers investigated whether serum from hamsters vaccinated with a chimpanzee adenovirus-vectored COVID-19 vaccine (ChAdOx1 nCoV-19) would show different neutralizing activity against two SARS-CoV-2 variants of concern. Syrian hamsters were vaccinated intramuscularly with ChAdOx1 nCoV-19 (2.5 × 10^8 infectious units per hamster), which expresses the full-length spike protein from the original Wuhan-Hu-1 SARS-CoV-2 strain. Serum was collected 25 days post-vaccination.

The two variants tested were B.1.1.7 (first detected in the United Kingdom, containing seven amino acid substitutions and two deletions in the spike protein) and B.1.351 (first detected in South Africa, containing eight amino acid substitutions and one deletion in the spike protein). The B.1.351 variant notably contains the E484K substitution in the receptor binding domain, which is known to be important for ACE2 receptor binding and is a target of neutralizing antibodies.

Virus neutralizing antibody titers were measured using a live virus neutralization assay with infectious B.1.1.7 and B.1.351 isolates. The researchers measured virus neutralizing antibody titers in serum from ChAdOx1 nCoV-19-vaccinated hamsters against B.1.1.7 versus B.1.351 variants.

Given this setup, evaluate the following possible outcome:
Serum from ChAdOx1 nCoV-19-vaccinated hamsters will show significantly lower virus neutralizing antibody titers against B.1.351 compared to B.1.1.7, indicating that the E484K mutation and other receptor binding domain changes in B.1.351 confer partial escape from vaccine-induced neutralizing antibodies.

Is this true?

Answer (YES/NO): YES